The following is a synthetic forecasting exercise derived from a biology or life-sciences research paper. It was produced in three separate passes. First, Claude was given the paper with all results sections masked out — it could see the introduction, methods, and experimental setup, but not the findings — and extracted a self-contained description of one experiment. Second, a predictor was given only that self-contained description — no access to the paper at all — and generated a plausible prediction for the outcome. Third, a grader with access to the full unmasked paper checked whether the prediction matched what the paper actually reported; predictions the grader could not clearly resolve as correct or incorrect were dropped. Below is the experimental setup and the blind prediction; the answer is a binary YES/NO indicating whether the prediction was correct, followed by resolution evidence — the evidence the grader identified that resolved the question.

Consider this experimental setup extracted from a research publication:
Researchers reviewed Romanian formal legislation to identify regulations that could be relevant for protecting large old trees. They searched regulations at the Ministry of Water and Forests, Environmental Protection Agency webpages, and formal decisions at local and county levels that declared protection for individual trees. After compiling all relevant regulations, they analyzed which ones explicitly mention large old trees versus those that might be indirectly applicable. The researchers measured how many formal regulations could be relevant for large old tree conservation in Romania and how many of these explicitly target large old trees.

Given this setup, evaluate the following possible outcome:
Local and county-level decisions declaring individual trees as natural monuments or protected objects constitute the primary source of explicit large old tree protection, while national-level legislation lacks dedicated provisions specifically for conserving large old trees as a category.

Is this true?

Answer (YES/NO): NO